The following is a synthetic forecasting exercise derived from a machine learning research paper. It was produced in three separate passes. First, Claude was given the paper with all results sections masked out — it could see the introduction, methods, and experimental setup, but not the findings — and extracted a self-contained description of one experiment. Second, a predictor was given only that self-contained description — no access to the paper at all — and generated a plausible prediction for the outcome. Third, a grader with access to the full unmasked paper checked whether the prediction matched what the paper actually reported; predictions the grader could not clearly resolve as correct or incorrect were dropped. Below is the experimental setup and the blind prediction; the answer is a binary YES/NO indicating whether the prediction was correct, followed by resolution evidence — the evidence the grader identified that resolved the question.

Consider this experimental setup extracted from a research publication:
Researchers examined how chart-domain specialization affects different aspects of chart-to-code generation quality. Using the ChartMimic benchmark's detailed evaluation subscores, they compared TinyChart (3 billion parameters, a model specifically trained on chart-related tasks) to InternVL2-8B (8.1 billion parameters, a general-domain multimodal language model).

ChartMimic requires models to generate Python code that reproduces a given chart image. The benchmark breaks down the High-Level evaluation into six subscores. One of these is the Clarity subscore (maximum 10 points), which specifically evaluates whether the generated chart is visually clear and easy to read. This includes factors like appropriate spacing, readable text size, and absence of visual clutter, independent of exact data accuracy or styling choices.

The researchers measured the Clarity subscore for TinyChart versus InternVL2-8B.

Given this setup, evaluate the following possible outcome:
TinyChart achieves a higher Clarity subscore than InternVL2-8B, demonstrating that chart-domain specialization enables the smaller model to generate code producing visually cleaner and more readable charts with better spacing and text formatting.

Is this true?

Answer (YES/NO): NO